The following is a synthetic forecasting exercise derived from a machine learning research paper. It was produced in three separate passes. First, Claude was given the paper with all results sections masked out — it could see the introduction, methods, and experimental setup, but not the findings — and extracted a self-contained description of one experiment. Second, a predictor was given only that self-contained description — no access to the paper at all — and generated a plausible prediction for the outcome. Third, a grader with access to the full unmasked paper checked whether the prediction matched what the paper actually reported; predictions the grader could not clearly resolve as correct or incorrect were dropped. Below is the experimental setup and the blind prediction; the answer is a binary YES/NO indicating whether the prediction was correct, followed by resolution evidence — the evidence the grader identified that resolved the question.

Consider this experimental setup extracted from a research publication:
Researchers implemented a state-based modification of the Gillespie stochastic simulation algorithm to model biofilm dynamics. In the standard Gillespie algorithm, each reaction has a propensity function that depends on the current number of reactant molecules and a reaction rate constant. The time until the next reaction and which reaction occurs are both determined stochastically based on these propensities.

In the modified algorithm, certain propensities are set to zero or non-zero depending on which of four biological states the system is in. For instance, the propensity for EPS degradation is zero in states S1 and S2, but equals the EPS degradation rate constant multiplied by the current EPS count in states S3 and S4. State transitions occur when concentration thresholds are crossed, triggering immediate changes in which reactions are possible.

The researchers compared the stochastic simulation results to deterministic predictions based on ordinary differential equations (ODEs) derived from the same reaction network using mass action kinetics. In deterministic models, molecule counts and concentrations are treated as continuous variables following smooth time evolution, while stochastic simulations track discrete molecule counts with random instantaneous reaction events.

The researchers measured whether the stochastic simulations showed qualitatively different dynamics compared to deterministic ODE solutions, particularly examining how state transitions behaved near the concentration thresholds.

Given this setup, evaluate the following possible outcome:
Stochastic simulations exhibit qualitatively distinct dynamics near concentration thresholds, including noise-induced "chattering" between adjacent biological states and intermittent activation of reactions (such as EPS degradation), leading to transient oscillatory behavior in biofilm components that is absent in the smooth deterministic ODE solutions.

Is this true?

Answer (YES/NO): NO